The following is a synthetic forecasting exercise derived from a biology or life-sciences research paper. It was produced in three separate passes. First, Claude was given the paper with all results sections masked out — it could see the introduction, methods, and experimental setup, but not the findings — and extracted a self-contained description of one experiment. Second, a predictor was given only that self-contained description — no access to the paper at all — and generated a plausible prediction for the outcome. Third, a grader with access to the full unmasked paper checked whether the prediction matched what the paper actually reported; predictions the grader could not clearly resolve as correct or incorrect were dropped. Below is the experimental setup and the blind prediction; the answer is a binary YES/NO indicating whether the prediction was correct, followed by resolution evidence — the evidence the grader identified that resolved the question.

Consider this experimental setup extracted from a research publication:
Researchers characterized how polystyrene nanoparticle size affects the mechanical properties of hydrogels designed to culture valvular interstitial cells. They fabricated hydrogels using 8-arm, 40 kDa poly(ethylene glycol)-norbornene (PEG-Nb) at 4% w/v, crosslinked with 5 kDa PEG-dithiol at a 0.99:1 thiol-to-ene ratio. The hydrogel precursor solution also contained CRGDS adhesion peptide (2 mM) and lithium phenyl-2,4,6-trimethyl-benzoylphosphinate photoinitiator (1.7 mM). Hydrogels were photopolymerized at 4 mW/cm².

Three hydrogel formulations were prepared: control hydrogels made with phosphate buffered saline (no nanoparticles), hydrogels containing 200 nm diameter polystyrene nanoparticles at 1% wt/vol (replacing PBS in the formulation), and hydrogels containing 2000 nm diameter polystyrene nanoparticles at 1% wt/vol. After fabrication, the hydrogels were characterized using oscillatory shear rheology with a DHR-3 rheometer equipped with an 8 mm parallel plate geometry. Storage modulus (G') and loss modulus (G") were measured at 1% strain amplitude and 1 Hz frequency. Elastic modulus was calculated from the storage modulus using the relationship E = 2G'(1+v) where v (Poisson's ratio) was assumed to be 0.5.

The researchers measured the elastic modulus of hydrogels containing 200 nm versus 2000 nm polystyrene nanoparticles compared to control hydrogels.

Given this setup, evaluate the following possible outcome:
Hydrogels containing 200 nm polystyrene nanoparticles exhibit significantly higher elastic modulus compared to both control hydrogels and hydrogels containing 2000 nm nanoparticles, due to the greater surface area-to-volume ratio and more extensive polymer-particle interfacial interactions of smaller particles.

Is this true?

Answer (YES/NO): NO